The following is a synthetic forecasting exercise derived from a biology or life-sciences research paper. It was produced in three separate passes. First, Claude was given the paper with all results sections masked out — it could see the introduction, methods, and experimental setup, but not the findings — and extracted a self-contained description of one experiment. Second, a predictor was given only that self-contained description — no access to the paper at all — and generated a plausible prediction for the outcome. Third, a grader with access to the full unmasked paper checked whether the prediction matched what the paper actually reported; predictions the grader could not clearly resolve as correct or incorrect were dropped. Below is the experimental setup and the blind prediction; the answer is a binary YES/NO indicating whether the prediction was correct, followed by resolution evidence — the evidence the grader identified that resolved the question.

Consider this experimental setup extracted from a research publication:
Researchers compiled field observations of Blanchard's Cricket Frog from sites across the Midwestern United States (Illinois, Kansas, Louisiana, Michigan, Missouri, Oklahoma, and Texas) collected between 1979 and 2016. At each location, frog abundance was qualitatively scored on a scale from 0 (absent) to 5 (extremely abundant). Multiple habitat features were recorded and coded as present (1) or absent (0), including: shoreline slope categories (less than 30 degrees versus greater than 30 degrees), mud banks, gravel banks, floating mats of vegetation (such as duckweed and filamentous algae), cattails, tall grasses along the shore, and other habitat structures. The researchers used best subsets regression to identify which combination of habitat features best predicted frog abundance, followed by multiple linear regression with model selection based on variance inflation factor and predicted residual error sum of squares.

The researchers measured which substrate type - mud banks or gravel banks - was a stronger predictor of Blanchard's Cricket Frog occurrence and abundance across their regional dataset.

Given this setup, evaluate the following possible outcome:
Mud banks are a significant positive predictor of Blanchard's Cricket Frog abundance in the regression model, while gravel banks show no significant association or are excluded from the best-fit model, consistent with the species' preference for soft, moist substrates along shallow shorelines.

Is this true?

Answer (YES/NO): NO